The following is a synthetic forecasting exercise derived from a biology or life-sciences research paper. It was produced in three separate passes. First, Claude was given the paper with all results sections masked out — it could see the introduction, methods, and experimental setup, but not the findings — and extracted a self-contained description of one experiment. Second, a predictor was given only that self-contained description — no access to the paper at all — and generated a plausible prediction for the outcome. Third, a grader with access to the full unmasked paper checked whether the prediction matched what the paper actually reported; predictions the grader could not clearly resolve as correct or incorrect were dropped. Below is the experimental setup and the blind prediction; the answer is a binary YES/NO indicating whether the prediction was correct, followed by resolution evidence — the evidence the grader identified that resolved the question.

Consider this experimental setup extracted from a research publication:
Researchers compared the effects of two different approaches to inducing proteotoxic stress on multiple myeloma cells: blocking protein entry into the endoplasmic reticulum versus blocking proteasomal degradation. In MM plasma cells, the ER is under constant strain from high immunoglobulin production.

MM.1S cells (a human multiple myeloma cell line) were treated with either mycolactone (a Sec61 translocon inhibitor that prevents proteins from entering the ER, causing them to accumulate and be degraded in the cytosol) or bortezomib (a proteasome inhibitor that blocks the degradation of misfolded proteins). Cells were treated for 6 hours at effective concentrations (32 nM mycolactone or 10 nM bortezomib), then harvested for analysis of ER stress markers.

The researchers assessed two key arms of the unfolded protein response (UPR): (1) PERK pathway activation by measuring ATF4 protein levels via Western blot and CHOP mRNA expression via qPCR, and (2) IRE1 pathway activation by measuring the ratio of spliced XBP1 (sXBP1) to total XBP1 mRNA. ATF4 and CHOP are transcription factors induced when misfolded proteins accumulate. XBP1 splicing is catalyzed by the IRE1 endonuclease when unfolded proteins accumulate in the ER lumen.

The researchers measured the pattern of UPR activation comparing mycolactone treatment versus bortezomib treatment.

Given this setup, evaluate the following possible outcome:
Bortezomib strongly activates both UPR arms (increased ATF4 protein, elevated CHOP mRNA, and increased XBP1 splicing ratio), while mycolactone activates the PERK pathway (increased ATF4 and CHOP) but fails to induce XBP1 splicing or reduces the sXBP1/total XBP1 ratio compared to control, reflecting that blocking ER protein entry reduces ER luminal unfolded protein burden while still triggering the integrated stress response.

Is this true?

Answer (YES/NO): NO